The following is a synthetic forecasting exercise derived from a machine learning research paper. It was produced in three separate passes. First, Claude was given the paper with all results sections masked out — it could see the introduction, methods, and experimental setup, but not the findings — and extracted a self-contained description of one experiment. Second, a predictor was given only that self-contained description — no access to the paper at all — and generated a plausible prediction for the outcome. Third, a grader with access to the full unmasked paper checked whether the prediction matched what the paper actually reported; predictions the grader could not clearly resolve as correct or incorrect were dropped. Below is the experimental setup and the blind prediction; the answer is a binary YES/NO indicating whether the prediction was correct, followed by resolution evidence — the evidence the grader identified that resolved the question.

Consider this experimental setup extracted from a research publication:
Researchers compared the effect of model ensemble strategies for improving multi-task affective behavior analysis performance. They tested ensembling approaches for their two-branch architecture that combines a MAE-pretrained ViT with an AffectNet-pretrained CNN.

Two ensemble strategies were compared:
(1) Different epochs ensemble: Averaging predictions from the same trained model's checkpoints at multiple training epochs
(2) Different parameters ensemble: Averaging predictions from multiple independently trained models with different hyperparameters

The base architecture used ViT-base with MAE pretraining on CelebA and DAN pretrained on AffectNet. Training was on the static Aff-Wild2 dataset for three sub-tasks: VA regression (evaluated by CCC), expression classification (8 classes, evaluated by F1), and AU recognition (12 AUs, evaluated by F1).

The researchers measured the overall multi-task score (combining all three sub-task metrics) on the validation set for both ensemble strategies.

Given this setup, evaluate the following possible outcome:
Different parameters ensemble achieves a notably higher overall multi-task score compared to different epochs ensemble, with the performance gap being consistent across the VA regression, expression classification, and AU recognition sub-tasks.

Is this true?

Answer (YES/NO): YES